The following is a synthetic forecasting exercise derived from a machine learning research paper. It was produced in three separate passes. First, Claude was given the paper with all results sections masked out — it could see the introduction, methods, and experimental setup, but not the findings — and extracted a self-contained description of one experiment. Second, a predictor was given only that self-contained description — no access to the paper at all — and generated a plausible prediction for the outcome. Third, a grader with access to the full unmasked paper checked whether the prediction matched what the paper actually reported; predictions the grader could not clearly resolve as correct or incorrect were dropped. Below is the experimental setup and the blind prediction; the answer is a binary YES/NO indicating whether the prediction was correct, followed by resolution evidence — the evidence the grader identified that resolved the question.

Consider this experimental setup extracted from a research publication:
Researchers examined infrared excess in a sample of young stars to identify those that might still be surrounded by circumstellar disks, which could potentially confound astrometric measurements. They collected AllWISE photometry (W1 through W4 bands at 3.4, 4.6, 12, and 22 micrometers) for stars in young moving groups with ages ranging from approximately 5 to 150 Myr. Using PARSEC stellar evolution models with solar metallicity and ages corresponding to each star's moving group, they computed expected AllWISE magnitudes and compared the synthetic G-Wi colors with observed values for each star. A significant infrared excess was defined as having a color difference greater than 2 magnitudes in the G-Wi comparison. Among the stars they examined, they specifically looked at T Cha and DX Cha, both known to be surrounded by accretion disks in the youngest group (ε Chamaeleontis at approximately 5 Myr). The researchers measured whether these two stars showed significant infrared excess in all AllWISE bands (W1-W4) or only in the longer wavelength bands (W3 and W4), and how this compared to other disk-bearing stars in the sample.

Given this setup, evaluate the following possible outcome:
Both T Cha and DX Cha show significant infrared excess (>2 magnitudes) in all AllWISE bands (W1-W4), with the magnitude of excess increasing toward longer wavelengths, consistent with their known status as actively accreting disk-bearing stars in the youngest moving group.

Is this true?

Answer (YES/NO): NO